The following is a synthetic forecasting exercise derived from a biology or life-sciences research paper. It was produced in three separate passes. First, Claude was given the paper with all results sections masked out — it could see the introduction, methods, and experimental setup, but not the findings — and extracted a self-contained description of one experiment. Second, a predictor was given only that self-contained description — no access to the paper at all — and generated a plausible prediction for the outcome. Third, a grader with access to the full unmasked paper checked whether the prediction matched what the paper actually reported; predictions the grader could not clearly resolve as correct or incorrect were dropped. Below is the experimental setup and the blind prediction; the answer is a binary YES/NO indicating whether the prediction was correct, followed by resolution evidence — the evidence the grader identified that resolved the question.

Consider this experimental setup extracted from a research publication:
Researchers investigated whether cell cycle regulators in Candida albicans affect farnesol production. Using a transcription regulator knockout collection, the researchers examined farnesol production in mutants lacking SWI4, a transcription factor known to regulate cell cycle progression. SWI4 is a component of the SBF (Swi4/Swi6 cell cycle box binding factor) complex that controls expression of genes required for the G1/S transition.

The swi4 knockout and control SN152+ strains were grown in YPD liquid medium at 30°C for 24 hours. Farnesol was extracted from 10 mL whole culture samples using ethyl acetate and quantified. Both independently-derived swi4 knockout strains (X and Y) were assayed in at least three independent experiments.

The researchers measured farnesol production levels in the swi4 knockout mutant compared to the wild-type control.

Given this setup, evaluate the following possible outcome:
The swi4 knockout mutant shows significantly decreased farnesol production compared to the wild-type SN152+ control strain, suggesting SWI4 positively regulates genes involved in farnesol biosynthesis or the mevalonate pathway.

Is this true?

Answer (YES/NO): NO